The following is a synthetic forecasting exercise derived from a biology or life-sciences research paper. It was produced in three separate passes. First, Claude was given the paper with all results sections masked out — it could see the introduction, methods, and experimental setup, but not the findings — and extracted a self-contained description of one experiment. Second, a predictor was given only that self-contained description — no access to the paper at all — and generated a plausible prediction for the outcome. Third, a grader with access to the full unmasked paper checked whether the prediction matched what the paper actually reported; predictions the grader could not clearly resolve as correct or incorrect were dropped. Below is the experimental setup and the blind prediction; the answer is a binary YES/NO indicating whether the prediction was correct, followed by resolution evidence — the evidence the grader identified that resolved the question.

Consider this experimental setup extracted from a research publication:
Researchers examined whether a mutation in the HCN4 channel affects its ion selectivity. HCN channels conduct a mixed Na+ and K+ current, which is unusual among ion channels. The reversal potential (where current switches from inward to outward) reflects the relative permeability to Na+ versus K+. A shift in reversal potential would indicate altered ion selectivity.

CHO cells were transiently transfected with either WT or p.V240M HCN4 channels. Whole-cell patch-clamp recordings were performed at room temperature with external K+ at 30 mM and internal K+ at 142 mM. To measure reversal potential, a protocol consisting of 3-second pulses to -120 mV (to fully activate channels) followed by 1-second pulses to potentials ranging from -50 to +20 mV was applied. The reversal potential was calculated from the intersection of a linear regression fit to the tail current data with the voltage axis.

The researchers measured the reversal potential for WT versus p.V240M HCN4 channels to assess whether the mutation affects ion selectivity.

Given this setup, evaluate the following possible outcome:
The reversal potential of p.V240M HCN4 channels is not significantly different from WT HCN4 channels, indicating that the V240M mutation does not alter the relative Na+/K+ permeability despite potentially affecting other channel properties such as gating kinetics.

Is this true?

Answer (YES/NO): YES